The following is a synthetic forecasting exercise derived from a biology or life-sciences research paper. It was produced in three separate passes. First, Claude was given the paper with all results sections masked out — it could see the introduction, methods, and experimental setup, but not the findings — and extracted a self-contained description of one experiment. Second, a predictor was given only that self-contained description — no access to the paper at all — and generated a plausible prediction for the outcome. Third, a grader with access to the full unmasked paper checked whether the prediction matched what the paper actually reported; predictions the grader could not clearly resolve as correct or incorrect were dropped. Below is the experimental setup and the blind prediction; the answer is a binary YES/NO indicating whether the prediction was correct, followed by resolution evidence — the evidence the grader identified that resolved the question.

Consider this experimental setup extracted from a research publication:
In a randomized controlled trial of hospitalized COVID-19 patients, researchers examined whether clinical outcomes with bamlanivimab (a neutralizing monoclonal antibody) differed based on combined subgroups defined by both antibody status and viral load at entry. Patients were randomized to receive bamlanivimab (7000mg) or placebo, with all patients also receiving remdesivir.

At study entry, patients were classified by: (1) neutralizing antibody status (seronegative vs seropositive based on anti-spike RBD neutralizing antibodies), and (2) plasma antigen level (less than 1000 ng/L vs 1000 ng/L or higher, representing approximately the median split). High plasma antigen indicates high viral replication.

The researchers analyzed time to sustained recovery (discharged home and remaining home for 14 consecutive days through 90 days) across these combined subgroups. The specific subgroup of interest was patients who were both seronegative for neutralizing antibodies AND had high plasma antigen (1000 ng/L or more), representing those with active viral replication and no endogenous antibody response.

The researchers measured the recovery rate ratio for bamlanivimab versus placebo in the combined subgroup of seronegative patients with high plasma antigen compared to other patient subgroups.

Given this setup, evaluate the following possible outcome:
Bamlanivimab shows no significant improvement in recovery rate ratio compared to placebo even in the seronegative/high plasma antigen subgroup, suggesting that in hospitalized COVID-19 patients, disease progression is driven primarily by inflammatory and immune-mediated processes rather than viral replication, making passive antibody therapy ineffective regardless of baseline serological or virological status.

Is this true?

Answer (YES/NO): NO